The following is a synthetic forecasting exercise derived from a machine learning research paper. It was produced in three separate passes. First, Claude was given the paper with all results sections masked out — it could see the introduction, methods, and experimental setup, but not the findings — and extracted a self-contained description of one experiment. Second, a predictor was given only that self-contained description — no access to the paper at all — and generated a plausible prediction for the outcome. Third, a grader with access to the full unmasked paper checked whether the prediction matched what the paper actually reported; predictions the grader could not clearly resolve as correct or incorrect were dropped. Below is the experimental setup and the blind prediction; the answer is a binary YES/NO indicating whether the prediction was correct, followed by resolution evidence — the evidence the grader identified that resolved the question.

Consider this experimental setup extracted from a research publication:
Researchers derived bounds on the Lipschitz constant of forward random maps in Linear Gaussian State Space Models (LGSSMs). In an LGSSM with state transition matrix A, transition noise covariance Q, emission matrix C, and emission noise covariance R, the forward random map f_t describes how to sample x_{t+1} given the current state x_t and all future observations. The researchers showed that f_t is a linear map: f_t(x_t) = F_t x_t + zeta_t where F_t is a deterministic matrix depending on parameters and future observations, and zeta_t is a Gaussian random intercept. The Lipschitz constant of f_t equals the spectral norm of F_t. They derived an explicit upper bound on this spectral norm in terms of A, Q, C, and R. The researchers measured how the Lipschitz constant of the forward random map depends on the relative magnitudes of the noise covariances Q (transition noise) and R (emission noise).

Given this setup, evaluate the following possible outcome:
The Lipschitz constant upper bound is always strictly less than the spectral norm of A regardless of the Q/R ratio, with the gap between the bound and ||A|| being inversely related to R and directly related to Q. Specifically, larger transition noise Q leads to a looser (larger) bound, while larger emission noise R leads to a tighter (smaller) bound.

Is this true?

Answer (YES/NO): NO